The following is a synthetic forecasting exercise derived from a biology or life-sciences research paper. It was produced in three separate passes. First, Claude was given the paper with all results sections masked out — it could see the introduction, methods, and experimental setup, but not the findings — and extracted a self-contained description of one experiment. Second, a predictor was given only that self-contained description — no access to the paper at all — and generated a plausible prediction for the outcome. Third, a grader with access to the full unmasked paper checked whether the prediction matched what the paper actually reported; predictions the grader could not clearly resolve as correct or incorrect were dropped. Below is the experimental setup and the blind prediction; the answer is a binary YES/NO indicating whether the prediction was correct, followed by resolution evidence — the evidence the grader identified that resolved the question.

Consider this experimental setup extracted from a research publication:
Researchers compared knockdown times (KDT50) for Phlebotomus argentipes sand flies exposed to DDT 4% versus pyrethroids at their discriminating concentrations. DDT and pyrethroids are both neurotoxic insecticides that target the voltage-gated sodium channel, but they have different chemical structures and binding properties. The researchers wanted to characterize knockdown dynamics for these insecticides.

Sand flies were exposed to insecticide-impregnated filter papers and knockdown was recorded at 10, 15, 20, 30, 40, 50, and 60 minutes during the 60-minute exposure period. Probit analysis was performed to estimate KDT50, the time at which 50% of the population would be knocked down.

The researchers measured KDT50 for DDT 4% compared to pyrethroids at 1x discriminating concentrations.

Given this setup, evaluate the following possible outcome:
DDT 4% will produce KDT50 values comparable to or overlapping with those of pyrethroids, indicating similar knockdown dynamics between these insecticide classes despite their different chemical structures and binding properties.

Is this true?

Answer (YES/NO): NO